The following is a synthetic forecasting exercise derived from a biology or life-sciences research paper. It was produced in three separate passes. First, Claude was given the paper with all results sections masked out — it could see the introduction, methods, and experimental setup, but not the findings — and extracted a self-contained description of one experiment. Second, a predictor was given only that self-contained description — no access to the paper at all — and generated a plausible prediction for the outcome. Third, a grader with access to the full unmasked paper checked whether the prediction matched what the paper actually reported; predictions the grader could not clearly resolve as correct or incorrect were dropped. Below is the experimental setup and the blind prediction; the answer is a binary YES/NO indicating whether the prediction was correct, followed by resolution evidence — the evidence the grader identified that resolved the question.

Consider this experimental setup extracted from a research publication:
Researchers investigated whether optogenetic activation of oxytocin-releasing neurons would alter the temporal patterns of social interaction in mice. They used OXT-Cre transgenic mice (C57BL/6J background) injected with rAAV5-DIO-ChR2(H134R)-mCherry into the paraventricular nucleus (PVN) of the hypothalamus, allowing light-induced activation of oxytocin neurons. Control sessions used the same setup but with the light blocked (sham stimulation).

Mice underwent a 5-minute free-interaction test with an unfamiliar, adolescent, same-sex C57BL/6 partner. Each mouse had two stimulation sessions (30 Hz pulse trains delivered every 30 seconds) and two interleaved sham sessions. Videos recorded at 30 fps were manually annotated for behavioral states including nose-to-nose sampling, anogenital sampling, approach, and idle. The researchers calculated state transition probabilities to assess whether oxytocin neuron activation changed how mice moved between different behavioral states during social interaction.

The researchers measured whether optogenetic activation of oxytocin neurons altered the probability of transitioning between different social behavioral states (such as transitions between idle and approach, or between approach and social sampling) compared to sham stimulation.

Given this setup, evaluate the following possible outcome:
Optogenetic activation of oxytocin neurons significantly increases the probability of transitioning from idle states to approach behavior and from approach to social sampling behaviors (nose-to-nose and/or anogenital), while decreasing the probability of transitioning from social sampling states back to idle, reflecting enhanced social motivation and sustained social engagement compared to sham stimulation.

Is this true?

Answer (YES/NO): NO